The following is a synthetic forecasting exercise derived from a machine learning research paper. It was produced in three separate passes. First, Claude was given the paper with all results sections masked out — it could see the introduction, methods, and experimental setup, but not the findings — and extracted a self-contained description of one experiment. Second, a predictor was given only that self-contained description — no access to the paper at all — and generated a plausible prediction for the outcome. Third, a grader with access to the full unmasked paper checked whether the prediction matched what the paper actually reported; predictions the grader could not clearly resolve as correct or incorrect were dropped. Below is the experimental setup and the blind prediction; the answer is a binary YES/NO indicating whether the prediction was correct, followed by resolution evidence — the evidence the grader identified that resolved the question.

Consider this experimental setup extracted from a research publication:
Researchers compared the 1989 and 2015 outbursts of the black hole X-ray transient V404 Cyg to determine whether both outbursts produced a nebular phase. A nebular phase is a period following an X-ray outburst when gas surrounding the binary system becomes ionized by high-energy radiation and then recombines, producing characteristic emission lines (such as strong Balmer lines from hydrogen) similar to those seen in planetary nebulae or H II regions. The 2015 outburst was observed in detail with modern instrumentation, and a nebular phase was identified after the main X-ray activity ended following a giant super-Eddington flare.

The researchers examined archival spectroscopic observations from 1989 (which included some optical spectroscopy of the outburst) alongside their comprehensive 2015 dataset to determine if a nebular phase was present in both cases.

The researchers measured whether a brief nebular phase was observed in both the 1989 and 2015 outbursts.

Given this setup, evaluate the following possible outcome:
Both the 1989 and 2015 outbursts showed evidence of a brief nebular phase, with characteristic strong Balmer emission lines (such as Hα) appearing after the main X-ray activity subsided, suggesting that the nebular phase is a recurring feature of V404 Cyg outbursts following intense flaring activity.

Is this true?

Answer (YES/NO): YES